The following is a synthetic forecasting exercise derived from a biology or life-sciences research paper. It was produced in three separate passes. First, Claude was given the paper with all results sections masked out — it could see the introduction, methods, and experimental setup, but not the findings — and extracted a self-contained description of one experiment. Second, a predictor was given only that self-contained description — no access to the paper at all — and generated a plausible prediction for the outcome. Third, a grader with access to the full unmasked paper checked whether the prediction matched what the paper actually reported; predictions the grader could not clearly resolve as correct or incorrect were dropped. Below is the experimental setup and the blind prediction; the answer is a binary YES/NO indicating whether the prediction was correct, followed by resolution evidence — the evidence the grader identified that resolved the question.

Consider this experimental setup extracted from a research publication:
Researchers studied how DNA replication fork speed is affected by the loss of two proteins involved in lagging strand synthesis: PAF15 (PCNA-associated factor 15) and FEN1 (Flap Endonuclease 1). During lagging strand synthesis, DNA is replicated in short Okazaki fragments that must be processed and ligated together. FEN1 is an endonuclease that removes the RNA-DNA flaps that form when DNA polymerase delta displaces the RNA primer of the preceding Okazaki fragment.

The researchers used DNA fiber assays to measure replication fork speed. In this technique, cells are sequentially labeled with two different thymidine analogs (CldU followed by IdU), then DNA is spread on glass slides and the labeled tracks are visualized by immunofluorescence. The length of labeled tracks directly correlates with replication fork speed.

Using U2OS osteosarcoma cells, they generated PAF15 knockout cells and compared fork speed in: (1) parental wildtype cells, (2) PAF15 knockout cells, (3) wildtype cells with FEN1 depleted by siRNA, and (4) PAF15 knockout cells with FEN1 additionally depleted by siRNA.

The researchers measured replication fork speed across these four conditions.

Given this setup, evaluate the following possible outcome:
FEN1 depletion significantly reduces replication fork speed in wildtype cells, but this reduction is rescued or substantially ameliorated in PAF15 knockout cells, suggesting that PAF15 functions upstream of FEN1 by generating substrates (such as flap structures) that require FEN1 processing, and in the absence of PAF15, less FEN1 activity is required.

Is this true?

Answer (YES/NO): NO